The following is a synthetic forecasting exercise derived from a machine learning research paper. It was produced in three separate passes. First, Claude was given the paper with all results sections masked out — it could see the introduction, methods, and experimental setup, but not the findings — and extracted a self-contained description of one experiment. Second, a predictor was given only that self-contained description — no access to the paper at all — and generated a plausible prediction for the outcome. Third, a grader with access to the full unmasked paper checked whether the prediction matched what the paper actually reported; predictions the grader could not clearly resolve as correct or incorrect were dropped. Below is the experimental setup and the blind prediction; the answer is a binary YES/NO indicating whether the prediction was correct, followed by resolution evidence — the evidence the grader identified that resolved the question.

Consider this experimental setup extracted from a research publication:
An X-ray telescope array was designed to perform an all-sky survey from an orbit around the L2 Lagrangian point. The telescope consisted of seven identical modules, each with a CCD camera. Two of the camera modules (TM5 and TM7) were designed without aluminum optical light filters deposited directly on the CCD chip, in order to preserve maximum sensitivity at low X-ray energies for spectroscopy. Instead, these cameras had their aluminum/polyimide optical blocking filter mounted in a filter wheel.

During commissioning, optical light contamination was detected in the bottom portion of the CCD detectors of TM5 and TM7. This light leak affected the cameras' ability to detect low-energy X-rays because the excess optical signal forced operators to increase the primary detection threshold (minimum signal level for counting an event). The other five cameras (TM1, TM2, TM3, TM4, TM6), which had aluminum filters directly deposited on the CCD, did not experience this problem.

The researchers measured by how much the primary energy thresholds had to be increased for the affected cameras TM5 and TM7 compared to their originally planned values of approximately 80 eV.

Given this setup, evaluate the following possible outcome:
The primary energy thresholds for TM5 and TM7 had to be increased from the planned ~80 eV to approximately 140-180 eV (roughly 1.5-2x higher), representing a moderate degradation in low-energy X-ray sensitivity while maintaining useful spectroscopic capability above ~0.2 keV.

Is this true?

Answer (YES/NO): NO